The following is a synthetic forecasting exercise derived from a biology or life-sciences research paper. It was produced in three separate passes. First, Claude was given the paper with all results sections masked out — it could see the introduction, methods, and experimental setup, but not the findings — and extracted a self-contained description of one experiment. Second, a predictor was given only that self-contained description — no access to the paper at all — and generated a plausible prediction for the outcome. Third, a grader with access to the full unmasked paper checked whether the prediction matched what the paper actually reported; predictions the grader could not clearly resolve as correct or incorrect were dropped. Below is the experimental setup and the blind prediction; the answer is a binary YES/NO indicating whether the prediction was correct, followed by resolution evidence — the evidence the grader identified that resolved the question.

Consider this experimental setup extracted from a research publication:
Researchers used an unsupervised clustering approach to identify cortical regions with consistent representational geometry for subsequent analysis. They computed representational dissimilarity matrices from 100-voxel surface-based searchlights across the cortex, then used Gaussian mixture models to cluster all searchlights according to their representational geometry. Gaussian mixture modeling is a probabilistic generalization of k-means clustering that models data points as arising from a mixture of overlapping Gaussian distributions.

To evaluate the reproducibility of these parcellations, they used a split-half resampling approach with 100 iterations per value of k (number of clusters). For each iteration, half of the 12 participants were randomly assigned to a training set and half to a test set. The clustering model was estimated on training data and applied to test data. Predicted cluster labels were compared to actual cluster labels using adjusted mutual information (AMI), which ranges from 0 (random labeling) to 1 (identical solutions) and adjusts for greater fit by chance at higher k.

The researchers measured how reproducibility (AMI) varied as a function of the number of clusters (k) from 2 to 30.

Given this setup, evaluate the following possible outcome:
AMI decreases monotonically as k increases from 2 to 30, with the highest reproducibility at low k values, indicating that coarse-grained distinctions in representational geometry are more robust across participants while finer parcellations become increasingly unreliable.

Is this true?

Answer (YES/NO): NO